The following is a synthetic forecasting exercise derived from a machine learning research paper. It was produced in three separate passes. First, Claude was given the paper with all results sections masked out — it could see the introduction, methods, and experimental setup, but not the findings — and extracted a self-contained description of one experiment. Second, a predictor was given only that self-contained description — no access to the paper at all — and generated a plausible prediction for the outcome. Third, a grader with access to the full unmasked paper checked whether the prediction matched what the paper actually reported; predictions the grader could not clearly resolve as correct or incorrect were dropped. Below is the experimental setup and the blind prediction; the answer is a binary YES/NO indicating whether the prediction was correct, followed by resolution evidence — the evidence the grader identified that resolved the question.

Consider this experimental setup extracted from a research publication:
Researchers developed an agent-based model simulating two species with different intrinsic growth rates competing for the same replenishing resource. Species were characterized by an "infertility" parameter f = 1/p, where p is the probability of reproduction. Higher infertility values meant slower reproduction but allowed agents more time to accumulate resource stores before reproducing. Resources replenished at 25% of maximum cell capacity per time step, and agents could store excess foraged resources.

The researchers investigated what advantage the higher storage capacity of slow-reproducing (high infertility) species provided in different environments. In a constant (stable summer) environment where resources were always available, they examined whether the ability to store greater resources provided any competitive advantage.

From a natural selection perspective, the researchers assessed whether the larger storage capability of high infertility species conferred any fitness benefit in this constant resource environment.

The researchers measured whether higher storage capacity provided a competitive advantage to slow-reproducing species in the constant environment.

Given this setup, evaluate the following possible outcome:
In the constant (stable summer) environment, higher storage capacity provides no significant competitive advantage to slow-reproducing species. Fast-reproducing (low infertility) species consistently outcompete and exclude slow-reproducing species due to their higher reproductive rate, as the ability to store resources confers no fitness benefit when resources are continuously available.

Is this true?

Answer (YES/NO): YES